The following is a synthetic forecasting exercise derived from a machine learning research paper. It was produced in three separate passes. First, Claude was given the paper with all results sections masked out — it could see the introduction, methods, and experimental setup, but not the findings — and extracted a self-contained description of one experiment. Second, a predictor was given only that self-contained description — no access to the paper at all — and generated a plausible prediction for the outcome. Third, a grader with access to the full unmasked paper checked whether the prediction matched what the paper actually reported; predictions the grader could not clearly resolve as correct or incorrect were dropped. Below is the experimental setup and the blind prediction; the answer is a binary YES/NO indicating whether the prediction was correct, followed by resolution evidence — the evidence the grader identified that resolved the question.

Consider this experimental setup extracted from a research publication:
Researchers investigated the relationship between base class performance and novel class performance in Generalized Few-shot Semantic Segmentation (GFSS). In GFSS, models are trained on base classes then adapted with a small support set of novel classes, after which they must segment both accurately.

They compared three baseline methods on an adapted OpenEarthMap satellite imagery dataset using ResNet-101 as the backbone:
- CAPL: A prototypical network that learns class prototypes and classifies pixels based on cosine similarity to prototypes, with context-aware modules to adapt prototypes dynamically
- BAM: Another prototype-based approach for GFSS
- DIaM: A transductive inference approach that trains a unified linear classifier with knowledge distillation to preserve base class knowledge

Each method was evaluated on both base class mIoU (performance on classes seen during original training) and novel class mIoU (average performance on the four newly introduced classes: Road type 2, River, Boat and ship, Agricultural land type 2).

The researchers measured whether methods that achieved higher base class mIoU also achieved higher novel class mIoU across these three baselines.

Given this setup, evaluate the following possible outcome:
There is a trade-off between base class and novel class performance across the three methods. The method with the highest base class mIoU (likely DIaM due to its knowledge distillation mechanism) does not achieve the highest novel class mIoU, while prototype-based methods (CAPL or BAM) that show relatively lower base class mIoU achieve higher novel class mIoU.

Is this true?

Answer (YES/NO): NO